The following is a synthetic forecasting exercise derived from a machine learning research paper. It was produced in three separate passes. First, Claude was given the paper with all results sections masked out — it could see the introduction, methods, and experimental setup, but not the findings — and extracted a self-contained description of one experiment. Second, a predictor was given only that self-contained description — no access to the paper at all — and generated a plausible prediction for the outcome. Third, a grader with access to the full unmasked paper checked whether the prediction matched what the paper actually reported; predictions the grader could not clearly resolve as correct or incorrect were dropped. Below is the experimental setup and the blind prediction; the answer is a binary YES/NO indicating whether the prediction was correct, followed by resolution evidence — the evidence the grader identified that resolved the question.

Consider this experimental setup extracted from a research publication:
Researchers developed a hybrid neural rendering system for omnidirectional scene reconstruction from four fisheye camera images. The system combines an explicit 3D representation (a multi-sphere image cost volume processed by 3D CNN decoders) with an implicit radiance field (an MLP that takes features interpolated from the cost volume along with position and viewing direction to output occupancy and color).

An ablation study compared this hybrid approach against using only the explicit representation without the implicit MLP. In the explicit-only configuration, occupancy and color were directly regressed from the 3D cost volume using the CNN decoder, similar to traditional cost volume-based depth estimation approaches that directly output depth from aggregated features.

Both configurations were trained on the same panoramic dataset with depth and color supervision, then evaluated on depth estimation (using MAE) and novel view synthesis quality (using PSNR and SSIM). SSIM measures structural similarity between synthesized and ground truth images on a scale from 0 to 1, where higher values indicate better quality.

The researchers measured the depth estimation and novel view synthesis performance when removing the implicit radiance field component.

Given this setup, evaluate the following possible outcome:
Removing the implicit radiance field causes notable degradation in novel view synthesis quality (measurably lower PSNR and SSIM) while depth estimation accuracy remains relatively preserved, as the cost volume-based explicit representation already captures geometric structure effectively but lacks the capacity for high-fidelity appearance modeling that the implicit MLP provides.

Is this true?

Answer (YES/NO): YES